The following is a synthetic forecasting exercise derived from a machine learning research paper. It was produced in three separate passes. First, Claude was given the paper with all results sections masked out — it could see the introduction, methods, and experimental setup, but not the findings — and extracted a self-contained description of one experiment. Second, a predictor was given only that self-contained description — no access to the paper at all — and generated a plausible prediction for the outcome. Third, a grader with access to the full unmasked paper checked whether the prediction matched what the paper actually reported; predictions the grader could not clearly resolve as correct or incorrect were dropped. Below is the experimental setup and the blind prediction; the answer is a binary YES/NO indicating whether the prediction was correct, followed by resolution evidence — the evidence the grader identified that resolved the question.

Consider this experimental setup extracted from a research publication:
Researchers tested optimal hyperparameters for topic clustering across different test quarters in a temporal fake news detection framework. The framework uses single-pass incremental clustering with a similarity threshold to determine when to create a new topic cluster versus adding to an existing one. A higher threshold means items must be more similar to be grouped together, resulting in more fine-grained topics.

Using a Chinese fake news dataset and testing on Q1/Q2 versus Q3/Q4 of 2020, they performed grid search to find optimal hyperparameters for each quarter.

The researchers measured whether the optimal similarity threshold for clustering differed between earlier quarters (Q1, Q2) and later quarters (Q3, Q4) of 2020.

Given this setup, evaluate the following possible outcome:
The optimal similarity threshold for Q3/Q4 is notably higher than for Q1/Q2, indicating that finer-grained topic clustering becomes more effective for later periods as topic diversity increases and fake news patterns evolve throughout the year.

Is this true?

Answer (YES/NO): NO